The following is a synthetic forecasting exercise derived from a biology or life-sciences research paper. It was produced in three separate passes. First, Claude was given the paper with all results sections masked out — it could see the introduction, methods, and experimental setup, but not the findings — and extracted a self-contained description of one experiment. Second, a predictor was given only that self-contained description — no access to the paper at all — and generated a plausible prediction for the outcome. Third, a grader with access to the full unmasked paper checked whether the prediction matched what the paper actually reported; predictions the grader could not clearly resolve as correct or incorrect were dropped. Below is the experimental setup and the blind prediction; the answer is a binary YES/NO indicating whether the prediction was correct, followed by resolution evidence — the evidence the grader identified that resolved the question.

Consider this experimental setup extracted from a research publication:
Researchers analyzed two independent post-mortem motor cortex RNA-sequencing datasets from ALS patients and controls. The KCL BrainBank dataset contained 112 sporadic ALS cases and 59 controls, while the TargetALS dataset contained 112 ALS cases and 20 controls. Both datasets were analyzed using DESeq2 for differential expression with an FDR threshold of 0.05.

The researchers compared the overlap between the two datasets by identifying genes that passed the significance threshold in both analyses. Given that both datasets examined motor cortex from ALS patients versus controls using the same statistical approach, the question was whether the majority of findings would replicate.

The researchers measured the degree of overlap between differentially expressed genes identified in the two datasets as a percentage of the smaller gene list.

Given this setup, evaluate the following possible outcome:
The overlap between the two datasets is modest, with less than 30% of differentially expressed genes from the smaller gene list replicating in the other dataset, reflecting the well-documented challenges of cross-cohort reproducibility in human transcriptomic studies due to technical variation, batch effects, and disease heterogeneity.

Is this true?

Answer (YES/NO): YES